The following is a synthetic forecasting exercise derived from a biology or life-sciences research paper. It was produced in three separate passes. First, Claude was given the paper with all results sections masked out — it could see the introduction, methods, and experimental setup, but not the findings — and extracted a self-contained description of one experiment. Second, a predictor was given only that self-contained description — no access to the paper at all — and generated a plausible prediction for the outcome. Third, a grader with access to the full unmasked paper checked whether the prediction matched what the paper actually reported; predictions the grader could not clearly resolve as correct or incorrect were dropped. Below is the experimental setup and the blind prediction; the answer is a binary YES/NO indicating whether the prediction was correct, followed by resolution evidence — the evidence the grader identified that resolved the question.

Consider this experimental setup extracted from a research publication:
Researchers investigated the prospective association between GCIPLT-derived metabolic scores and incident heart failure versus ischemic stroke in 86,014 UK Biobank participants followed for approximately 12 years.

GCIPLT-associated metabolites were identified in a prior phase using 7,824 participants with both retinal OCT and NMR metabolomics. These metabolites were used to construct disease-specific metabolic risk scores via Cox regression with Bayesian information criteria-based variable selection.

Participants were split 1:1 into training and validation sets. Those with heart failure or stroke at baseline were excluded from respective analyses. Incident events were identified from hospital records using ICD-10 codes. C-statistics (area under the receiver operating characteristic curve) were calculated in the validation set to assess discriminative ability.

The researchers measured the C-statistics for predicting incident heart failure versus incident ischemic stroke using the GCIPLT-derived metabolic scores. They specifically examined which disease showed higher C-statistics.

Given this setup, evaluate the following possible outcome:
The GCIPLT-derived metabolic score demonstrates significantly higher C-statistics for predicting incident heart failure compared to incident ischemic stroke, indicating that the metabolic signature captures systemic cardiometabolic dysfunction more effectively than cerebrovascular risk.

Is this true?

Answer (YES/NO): YES